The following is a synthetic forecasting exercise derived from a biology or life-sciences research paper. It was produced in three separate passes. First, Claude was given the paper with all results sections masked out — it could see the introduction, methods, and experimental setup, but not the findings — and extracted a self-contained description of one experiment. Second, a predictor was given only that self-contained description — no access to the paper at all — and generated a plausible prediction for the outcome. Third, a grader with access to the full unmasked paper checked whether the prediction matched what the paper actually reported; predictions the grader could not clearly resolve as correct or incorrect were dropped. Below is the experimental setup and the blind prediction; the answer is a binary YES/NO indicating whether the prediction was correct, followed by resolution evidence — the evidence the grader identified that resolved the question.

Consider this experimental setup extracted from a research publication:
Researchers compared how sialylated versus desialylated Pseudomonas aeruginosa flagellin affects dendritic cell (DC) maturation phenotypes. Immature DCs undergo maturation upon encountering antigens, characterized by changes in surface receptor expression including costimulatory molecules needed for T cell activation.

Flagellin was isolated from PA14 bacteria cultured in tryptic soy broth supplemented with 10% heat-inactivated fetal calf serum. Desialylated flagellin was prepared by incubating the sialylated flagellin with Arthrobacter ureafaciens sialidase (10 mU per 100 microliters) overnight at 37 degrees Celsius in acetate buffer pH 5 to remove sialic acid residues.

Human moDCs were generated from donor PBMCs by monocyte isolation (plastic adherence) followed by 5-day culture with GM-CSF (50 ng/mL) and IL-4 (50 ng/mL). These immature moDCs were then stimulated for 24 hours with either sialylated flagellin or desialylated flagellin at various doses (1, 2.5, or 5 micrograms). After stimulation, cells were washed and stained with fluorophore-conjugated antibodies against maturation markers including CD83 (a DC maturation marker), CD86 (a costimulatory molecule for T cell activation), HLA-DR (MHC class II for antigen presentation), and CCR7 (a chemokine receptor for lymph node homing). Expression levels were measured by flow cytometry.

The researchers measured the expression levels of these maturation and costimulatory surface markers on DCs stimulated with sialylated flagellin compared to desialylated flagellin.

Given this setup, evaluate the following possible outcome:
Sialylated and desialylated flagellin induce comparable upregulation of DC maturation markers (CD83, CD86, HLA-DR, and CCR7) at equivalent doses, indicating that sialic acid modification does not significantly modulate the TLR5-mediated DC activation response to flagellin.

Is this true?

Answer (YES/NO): NO